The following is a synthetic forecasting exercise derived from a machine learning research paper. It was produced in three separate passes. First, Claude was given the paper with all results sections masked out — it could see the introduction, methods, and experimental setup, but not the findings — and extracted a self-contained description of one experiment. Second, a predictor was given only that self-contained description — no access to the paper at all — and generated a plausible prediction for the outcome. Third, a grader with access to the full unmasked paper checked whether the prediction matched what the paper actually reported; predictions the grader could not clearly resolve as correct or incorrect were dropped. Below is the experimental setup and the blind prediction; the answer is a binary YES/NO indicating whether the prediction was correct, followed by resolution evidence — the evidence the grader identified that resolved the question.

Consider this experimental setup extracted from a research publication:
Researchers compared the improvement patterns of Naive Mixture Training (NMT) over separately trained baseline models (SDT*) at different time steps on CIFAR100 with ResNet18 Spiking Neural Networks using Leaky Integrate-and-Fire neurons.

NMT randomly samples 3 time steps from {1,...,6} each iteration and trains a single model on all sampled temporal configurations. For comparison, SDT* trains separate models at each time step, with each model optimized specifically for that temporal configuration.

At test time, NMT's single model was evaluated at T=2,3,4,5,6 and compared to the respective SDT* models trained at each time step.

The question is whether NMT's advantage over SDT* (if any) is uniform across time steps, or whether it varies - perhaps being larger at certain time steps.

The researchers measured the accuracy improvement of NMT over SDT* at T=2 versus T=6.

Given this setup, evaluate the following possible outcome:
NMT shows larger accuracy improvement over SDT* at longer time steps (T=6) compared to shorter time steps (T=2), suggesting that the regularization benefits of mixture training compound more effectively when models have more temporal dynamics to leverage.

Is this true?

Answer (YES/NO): NO